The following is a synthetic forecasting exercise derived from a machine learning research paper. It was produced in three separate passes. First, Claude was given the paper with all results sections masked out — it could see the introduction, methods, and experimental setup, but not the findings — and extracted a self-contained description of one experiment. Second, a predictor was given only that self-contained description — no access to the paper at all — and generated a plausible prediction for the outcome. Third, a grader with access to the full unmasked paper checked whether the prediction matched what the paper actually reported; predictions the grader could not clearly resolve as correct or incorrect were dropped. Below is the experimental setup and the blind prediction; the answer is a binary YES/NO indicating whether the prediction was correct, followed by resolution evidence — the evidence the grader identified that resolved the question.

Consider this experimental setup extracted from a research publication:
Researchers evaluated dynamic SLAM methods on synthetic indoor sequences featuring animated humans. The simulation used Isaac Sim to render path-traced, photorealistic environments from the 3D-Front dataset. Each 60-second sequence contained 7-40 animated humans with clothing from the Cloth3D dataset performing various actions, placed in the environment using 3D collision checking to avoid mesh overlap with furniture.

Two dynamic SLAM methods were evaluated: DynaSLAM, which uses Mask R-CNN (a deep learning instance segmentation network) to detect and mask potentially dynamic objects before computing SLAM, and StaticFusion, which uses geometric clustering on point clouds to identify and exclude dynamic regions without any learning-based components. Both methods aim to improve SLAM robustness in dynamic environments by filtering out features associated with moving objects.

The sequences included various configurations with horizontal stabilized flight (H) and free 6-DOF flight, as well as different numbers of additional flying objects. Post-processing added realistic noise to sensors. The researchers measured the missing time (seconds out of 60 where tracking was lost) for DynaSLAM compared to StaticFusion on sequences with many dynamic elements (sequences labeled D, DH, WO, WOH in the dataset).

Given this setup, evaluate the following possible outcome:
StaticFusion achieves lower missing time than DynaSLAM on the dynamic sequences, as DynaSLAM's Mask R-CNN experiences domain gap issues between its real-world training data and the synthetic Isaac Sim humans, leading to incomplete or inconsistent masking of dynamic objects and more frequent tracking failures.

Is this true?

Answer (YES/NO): YES